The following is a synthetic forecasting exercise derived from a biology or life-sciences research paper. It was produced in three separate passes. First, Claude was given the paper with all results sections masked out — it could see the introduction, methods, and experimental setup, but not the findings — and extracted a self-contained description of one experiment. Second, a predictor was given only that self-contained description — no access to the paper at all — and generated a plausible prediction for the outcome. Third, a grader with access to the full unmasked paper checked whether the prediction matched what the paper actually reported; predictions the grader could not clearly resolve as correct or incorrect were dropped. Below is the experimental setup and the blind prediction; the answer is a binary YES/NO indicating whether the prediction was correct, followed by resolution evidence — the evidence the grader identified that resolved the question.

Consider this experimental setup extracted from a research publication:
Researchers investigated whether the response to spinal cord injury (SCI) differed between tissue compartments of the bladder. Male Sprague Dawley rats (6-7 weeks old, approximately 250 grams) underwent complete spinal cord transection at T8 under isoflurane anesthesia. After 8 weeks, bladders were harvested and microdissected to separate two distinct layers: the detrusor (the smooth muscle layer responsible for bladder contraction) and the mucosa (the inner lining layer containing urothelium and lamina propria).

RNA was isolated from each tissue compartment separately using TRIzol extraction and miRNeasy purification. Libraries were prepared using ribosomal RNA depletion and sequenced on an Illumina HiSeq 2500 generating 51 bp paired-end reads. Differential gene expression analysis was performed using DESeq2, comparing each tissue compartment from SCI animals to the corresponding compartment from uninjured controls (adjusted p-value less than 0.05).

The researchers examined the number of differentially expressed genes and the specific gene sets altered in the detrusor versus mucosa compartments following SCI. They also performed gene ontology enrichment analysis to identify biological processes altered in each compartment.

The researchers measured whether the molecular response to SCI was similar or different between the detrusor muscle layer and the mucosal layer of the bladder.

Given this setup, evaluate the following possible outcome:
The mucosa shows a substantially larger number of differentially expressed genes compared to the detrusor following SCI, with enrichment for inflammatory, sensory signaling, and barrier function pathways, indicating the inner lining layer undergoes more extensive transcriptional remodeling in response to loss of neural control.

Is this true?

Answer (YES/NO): NO